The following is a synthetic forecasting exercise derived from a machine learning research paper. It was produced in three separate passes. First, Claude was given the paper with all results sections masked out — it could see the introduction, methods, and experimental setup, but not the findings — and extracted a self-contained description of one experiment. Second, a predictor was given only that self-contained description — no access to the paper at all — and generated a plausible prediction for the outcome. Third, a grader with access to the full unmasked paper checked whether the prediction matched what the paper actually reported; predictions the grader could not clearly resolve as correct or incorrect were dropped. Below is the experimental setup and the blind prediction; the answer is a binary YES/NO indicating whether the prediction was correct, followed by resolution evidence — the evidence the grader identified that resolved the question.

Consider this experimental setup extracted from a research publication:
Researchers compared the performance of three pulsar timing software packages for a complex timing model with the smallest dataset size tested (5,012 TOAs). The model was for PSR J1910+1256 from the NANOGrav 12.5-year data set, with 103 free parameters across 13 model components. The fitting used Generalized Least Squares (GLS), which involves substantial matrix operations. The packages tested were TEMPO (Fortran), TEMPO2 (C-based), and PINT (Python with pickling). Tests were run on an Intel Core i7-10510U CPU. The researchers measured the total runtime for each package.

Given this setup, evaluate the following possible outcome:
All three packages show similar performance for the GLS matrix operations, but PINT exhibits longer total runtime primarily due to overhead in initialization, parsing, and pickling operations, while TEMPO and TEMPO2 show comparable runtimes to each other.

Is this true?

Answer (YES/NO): NO